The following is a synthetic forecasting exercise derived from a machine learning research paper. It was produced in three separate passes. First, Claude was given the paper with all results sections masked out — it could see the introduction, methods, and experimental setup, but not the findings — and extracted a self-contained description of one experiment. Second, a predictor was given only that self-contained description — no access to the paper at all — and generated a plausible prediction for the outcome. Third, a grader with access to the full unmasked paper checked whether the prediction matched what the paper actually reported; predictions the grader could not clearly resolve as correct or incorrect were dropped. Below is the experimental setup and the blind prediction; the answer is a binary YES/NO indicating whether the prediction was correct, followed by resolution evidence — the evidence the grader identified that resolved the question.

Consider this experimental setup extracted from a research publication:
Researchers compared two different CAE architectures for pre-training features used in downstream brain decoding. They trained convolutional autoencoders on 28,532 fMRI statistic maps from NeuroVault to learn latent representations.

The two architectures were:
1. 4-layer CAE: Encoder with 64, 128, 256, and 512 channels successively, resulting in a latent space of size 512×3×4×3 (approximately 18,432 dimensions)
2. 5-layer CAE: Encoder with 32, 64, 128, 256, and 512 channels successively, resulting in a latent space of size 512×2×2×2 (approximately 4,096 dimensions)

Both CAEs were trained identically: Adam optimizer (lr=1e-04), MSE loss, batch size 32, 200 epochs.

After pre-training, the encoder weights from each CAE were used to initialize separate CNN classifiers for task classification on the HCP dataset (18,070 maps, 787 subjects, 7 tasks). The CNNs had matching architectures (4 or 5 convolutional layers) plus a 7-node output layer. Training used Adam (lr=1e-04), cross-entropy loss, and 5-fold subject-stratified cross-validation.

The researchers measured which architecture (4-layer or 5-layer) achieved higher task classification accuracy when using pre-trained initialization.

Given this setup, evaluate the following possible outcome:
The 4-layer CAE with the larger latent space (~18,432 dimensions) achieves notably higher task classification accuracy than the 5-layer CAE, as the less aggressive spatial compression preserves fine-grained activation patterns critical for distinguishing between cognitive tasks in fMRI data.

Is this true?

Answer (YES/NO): NO